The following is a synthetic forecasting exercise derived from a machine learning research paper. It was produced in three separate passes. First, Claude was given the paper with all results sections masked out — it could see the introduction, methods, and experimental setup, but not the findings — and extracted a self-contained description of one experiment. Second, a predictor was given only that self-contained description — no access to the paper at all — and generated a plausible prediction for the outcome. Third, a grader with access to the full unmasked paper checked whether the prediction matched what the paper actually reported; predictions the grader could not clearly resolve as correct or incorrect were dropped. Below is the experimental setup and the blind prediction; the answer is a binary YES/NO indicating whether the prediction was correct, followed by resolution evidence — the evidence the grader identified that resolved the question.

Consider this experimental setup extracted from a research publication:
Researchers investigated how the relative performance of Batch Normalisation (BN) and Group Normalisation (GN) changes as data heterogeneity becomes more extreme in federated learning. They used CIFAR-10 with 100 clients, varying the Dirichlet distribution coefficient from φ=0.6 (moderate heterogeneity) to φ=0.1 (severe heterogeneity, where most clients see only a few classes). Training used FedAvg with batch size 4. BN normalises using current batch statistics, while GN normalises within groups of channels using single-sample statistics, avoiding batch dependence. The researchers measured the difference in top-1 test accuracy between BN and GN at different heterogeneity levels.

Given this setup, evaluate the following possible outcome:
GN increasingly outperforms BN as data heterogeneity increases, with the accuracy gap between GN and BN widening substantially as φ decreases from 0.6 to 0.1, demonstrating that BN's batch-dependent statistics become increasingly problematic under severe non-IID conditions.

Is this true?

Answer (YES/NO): NO